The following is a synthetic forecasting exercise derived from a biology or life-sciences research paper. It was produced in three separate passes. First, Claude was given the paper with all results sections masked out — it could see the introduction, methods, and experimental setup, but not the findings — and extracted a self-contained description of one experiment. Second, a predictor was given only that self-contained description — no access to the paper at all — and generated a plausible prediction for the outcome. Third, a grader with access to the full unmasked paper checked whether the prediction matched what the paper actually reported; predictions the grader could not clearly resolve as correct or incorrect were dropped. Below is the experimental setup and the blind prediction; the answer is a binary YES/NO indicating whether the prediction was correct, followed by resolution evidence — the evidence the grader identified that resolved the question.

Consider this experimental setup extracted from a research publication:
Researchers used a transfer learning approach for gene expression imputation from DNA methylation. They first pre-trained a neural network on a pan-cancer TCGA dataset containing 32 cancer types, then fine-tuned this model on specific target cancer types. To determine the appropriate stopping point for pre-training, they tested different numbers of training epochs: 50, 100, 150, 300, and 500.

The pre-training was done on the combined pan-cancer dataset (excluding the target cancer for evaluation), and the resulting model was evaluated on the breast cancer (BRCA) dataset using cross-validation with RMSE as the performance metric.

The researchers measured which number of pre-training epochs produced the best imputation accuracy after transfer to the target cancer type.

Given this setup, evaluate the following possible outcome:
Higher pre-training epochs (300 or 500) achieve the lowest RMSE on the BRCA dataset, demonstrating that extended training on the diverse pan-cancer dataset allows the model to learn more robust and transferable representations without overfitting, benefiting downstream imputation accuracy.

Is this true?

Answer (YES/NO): YES